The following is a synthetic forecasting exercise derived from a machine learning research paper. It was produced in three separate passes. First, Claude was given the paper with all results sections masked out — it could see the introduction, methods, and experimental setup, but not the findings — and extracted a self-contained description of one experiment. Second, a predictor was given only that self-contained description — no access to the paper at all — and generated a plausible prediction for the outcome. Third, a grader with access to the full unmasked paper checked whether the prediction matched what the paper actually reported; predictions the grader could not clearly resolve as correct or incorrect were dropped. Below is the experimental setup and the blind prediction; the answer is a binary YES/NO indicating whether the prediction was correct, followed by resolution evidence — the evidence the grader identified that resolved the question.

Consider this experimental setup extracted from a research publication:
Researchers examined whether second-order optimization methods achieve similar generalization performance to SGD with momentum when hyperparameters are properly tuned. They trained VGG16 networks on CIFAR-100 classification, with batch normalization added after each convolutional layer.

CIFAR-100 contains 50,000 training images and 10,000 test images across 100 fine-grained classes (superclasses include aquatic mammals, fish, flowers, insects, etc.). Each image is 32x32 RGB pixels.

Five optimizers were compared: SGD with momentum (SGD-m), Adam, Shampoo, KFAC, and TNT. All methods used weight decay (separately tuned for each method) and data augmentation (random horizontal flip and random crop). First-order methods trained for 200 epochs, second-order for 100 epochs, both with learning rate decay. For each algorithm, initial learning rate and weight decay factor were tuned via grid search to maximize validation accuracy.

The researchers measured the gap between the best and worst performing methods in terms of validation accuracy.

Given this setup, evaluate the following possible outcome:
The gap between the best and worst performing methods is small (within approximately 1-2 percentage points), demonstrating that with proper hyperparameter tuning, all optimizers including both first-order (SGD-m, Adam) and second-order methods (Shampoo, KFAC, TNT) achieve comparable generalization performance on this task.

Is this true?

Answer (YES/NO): YES